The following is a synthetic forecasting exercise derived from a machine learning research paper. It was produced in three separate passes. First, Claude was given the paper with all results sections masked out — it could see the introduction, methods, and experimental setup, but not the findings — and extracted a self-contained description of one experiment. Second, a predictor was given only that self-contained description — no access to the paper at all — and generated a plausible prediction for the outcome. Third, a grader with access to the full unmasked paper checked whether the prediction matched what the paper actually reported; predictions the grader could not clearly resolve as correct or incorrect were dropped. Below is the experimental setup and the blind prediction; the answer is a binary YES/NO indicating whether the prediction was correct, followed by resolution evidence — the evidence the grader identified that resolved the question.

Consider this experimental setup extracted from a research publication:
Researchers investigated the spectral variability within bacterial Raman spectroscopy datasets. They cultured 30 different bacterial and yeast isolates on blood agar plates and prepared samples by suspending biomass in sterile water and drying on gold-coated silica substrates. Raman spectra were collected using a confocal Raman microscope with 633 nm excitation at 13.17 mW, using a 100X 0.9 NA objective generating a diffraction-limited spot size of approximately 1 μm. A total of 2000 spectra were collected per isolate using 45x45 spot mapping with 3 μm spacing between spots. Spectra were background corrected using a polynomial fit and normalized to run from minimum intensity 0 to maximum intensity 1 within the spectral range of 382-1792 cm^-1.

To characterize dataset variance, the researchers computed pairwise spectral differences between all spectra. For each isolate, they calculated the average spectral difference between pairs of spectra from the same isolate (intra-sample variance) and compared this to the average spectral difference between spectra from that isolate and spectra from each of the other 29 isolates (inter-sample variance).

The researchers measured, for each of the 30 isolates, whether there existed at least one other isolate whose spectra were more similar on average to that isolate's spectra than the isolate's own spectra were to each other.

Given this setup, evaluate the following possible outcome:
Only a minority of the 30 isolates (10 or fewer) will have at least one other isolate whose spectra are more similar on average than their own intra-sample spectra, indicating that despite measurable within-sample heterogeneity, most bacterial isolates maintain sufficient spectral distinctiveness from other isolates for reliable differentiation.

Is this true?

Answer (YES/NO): NO